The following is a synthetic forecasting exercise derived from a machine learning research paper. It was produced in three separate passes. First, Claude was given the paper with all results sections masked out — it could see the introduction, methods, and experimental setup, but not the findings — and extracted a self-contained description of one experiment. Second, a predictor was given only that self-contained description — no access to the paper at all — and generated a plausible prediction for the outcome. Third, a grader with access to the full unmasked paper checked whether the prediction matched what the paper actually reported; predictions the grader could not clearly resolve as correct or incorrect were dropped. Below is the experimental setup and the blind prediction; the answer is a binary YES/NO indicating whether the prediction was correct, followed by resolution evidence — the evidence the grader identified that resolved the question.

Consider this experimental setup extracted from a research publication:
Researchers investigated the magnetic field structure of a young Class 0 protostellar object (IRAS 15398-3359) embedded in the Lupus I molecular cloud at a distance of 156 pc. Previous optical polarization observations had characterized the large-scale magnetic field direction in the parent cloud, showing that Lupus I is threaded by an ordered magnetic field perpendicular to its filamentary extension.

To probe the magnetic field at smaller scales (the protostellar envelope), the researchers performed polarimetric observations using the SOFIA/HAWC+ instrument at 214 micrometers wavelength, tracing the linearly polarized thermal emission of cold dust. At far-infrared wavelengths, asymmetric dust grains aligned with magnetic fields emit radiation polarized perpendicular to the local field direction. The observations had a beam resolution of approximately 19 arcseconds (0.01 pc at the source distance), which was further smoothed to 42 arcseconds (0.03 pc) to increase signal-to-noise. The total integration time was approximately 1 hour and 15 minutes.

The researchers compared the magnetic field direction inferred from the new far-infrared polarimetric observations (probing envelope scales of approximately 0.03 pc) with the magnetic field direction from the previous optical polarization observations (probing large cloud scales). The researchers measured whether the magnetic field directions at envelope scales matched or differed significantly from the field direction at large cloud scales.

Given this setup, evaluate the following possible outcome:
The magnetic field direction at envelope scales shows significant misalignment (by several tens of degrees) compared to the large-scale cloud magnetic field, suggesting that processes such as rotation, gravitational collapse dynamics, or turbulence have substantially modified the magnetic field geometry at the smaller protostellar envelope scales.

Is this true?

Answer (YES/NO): NO